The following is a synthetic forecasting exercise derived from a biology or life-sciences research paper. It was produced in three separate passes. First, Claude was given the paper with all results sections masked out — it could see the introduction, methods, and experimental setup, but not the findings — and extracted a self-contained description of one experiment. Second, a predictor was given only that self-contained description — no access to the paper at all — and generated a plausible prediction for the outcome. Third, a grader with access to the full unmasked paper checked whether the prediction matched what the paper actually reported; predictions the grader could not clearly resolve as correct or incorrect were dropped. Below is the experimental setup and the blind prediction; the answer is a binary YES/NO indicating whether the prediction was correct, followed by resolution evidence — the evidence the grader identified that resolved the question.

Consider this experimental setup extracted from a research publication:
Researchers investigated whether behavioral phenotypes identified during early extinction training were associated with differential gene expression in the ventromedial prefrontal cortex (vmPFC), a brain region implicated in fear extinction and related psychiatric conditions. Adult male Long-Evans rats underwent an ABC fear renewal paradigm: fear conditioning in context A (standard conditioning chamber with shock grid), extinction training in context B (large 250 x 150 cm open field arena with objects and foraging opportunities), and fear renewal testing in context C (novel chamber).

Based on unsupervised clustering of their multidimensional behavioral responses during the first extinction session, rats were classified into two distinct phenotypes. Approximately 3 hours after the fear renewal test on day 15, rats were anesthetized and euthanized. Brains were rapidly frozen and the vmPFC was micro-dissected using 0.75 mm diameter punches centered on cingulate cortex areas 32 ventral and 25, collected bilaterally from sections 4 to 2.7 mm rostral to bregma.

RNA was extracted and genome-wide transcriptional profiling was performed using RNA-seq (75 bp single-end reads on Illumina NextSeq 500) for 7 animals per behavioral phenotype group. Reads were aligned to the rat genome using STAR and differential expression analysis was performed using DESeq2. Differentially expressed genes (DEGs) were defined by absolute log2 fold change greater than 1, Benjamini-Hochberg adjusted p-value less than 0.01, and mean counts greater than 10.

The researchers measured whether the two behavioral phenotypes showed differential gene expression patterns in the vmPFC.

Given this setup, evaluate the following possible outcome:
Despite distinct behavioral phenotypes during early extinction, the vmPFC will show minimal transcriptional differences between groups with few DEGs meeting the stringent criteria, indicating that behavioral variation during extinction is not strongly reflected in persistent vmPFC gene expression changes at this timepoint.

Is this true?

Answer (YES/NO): NO